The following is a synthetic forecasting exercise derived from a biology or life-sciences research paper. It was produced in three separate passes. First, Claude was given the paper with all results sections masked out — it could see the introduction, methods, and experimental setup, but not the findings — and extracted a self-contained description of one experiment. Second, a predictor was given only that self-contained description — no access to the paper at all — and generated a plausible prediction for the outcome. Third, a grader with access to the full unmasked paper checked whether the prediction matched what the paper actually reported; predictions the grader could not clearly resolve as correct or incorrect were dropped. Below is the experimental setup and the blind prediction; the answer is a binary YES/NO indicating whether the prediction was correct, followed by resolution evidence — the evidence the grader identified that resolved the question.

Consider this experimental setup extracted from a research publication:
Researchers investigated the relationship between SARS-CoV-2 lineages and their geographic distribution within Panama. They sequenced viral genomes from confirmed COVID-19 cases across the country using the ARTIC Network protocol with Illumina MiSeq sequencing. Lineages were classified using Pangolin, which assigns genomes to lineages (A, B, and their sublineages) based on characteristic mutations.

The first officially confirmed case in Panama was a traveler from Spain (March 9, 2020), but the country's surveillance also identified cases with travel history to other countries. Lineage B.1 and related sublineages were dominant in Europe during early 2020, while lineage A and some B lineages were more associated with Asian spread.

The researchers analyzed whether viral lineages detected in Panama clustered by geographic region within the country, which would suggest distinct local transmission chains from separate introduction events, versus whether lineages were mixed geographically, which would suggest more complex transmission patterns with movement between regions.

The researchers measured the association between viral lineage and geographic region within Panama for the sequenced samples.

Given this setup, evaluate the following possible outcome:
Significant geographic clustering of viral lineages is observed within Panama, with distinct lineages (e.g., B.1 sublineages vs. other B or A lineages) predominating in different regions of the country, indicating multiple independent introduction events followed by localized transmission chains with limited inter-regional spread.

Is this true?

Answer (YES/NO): NO